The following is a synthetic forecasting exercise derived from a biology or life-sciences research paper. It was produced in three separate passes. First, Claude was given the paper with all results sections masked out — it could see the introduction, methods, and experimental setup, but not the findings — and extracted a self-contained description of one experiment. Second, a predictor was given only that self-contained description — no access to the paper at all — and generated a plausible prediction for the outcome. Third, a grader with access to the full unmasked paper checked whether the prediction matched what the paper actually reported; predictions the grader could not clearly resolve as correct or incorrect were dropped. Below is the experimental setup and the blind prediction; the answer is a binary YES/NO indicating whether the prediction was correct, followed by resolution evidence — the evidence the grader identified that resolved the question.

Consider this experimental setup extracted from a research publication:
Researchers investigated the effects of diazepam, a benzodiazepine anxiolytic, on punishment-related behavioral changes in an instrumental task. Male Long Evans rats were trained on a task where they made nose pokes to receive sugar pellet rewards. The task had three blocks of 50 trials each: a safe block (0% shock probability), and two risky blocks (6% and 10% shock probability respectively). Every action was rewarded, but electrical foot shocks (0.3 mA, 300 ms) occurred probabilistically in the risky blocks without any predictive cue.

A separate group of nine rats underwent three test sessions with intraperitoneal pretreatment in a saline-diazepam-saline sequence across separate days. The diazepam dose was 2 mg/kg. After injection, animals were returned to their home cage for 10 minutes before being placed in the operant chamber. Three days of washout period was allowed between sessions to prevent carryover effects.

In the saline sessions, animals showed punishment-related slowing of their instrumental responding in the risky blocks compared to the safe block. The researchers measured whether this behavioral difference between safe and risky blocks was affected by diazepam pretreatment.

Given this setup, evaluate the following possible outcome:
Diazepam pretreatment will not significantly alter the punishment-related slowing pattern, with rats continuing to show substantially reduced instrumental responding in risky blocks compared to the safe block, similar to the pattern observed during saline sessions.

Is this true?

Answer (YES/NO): NO